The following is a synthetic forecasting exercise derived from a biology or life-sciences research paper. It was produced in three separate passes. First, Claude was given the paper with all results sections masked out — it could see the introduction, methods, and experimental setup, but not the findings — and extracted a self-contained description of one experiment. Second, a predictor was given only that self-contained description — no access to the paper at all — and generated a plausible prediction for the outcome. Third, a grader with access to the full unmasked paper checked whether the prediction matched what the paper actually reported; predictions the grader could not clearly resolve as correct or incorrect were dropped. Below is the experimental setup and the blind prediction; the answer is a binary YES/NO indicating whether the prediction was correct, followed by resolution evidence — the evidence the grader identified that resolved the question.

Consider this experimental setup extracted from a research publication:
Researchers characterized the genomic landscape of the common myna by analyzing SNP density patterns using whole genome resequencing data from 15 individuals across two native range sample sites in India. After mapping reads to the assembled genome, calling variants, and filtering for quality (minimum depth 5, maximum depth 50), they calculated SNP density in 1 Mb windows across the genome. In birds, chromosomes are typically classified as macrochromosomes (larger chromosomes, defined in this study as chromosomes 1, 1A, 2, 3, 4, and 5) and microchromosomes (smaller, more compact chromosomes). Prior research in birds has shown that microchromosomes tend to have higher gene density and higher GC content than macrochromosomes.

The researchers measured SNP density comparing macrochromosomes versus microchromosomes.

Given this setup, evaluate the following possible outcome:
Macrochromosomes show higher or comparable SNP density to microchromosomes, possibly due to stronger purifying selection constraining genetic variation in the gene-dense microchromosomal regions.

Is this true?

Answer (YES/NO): YES